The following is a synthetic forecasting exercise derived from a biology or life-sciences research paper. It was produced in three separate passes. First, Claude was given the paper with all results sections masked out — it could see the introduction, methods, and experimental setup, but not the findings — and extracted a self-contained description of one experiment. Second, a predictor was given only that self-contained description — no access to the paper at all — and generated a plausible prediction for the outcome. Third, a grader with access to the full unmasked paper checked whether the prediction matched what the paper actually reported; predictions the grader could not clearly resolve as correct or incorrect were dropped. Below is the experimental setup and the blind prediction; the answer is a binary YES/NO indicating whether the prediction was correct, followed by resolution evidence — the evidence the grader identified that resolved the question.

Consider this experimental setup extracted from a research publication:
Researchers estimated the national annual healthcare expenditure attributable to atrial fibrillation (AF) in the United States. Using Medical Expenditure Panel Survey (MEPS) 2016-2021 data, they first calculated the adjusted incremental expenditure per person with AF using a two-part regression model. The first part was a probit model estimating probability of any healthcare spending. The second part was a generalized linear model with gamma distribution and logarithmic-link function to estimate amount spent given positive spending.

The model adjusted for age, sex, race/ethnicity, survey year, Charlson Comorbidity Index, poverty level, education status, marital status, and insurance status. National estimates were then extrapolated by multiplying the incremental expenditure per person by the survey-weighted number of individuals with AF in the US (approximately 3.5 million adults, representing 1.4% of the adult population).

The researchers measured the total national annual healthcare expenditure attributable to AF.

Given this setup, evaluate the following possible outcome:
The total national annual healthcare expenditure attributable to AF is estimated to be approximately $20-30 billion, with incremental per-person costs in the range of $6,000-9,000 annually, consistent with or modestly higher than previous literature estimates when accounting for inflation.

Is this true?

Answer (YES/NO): YES